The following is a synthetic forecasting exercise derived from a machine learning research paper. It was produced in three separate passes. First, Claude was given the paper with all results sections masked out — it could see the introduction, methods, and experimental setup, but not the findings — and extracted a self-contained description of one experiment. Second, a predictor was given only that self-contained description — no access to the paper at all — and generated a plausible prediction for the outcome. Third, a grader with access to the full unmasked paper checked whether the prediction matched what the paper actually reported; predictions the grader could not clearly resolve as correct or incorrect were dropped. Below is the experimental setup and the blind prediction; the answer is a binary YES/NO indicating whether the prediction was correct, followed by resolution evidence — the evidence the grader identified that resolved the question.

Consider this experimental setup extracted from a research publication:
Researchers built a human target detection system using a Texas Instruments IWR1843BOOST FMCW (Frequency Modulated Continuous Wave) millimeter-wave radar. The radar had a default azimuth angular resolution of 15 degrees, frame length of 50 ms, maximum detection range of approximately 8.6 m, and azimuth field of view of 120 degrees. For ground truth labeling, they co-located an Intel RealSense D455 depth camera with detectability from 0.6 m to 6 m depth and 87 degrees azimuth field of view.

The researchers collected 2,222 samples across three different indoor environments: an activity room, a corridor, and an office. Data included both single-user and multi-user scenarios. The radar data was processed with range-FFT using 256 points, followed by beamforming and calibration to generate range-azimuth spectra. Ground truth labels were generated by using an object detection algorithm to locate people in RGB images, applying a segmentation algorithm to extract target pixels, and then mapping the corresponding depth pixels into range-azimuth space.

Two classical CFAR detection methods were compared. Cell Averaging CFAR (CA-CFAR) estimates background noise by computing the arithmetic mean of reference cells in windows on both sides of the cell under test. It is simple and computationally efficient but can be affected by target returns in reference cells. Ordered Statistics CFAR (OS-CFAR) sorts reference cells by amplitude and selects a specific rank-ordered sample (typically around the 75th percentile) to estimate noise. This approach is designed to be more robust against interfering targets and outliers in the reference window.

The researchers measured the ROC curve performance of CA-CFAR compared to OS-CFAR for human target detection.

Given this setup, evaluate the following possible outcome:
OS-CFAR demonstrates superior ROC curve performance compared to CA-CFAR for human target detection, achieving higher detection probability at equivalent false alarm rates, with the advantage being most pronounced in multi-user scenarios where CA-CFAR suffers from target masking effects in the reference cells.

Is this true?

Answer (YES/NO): NO